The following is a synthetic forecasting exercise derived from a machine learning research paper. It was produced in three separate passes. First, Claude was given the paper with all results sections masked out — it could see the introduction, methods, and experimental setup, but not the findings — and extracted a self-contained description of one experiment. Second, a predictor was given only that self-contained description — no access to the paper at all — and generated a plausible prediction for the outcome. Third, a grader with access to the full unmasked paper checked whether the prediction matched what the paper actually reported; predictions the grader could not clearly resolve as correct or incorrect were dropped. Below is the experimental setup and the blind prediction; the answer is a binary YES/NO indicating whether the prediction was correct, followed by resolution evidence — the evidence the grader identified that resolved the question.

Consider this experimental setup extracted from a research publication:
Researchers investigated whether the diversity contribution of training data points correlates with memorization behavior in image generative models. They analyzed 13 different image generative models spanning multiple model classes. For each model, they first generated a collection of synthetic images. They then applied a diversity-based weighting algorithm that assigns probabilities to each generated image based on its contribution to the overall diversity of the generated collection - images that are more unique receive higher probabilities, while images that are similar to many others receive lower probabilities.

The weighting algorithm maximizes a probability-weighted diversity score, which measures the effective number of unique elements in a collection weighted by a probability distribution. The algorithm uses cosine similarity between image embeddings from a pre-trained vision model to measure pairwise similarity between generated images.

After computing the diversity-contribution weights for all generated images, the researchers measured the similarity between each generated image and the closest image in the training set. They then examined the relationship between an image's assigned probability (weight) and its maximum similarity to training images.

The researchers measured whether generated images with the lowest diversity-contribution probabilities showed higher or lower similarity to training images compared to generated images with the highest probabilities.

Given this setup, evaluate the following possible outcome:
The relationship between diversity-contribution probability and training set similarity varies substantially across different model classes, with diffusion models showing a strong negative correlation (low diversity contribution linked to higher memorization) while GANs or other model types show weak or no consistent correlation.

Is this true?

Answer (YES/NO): NO